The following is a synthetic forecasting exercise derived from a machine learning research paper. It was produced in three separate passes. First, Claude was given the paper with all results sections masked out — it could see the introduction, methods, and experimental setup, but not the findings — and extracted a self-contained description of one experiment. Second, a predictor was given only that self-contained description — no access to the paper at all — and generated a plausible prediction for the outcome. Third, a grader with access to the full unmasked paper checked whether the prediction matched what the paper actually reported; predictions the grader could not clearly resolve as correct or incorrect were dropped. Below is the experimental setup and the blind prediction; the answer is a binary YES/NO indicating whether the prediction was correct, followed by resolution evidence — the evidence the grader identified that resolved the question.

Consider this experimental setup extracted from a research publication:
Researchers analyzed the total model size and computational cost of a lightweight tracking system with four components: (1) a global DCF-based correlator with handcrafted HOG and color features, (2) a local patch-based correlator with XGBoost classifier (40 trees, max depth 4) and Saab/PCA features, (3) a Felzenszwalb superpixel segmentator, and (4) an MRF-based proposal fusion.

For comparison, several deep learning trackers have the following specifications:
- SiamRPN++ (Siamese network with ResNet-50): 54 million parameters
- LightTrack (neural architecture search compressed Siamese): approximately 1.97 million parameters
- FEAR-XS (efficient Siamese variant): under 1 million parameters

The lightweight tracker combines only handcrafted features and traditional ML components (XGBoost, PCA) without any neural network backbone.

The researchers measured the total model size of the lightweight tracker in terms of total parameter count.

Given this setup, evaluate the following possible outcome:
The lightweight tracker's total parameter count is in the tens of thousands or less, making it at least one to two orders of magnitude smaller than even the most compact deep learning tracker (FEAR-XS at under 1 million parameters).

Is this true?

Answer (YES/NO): YES